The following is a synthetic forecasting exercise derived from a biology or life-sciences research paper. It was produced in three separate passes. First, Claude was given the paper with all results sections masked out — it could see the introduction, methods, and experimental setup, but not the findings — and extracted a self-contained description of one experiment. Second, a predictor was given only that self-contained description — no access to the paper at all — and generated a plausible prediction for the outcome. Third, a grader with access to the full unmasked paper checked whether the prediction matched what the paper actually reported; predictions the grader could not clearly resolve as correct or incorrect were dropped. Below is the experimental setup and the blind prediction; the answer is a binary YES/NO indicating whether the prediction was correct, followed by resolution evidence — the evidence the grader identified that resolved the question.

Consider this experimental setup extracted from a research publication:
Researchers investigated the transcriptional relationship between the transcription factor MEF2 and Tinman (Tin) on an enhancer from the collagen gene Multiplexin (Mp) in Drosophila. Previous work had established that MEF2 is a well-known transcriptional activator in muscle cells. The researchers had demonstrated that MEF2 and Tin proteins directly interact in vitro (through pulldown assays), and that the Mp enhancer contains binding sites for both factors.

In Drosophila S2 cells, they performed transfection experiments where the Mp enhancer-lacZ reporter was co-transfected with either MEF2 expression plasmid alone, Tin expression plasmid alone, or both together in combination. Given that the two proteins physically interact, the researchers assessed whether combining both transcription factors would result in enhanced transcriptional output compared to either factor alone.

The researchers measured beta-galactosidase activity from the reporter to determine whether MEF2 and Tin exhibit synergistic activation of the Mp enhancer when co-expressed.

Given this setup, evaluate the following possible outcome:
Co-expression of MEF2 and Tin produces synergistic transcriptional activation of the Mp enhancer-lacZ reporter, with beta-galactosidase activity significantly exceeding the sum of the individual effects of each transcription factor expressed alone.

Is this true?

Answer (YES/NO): NO